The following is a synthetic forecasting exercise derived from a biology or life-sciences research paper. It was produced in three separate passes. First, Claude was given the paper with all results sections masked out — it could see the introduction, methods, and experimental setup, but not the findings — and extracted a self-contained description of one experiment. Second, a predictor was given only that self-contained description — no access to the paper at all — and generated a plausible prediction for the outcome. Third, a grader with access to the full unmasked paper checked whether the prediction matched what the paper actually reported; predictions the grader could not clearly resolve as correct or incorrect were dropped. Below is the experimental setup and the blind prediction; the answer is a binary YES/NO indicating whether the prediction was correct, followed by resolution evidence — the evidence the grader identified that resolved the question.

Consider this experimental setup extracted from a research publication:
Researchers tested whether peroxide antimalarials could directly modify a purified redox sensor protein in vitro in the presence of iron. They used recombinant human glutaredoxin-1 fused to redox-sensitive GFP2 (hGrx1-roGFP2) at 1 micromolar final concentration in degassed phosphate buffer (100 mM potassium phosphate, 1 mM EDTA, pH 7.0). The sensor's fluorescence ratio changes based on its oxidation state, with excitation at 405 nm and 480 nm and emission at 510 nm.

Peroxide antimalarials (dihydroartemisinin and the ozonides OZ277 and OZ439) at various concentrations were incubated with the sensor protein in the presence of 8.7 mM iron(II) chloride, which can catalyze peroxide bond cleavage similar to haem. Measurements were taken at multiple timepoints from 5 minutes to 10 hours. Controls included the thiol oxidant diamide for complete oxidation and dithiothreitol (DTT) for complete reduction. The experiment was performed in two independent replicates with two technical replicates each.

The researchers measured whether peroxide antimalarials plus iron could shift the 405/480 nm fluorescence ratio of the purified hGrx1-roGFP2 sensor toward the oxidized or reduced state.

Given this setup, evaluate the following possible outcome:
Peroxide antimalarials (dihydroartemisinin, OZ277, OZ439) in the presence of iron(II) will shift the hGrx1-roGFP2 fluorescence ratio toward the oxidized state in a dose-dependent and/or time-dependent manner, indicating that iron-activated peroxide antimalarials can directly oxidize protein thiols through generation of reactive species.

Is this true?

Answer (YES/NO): NO